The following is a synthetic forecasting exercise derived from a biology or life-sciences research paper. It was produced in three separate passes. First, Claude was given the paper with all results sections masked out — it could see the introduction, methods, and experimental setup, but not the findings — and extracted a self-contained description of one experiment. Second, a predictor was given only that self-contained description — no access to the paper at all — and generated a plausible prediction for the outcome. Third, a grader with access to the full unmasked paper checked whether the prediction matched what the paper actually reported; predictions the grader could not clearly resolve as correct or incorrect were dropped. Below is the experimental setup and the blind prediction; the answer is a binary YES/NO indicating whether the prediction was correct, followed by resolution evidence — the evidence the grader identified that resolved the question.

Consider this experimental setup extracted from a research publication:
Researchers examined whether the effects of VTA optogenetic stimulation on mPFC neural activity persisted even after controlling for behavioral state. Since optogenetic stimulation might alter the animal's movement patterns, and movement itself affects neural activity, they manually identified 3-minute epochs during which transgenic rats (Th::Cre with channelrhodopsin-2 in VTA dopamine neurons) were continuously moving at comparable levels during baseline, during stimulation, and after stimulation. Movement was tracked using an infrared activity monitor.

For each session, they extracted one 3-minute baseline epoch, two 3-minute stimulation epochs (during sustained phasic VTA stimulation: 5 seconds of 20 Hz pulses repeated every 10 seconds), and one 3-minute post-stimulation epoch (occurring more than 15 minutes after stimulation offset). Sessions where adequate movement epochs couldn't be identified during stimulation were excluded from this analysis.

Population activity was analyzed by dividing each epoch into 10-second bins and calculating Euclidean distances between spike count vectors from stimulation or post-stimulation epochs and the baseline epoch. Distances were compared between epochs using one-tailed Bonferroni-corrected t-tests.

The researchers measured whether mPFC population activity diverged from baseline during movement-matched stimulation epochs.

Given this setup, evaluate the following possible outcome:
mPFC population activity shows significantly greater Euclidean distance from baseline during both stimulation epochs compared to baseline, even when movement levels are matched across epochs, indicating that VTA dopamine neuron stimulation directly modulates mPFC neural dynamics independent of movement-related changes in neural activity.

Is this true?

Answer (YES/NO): YES